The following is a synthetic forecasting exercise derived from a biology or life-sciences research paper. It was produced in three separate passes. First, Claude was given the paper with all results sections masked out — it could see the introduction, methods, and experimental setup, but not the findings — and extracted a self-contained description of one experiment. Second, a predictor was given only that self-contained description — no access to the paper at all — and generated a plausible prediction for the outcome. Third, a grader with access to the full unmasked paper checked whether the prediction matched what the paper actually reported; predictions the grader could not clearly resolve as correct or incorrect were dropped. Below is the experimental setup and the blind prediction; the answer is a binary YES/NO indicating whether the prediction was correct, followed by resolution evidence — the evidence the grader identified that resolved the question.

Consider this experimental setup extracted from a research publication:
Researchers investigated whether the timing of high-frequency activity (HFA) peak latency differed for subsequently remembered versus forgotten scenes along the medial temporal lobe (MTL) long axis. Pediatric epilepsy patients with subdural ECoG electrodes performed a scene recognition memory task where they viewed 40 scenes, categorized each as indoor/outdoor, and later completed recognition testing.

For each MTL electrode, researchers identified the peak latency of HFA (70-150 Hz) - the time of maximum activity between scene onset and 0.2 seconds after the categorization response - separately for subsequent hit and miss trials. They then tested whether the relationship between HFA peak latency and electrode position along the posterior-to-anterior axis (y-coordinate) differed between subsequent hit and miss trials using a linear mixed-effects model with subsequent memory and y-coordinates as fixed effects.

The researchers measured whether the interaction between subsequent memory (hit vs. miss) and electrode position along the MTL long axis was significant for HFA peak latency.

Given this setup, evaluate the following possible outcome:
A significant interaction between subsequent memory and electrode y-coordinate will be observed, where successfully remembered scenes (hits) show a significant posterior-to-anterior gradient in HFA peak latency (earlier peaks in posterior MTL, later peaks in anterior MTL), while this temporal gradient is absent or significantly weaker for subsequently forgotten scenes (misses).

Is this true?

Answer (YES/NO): YES